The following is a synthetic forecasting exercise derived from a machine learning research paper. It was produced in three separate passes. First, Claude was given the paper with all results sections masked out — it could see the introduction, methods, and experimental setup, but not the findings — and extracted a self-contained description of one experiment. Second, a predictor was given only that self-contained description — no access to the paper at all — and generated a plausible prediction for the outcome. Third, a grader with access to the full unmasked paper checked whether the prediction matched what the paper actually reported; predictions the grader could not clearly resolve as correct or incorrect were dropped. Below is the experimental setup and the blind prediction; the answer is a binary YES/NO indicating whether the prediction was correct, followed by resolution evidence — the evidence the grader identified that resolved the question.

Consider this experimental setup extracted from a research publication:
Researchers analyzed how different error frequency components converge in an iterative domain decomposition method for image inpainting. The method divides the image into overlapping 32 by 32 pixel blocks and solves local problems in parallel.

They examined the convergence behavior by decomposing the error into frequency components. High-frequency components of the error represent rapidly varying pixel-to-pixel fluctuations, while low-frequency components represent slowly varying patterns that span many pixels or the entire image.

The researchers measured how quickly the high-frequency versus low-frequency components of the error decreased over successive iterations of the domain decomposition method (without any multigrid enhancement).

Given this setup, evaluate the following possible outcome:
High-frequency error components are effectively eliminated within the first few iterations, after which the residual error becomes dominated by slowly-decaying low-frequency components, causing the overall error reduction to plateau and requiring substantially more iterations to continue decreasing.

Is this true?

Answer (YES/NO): YES